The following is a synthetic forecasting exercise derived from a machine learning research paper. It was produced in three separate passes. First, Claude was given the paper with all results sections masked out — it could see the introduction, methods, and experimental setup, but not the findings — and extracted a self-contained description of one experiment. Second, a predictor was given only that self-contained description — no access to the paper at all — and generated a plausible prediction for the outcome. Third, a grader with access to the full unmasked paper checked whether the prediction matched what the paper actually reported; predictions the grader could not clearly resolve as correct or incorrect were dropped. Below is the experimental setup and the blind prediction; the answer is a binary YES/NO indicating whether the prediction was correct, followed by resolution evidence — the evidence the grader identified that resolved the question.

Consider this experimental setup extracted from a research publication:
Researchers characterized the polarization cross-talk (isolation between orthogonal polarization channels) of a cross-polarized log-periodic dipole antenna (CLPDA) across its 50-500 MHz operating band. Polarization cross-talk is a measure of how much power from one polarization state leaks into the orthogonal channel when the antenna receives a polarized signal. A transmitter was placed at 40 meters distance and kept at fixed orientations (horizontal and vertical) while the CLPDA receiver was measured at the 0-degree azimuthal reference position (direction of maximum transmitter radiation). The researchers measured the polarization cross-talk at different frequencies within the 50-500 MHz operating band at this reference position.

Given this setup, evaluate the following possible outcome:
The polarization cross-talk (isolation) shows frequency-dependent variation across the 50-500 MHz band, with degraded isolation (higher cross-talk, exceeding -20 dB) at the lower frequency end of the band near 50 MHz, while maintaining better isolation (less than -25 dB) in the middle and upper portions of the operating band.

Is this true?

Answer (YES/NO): NO